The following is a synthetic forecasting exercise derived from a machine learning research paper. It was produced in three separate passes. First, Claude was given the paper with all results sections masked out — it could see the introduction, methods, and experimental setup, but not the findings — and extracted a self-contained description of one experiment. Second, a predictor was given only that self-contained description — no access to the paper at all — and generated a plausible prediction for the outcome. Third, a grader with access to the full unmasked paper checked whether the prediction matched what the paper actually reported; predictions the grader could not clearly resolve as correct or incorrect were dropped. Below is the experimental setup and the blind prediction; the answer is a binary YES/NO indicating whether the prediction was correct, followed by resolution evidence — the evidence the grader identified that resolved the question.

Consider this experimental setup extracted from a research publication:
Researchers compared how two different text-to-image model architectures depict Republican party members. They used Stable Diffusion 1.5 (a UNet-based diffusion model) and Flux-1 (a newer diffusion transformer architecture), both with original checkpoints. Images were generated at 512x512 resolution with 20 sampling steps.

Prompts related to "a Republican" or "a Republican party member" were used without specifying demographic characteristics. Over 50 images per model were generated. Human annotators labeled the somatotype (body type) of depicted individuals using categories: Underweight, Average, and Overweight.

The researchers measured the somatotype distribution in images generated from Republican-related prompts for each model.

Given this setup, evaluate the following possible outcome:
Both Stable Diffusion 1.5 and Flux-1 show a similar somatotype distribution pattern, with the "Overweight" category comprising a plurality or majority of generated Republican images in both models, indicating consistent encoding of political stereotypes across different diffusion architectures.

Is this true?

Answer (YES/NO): NO